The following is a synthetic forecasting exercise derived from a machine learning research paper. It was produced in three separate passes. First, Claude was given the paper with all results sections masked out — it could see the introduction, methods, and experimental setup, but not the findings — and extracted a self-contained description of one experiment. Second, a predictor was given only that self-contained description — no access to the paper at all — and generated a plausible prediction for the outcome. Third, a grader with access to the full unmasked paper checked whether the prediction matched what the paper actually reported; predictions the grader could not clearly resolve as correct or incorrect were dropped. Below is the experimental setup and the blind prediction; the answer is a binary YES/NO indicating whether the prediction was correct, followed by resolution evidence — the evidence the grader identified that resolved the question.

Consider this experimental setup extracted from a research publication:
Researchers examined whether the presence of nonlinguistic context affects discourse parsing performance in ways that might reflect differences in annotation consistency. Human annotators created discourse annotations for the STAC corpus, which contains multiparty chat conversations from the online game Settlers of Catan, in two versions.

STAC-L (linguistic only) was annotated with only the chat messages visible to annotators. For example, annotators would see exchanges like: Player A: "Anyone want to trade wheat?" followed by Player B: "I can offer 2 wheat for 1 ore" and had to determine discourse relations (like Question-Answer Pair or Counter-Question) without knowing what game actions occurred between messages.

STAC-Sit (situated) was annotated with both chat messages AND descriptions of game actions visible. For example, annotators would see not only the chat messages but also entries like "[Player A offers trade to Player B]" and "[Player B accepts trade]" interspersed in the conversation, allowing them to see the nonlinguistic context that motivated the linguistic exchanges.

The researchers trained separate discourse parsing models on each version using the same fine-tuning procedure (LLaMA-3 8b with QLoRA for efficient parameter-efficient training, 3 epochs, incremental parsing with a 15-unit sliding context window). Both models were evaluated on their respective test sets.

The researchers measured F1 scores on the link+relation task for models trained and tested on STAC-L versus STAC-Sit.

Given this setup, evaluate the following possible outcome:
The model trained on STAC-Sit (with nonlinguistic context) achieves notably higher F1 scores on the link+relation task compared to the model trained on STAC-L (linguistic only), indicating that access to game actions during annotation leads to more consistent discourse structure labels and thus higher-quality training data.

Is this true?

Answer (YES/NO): YES